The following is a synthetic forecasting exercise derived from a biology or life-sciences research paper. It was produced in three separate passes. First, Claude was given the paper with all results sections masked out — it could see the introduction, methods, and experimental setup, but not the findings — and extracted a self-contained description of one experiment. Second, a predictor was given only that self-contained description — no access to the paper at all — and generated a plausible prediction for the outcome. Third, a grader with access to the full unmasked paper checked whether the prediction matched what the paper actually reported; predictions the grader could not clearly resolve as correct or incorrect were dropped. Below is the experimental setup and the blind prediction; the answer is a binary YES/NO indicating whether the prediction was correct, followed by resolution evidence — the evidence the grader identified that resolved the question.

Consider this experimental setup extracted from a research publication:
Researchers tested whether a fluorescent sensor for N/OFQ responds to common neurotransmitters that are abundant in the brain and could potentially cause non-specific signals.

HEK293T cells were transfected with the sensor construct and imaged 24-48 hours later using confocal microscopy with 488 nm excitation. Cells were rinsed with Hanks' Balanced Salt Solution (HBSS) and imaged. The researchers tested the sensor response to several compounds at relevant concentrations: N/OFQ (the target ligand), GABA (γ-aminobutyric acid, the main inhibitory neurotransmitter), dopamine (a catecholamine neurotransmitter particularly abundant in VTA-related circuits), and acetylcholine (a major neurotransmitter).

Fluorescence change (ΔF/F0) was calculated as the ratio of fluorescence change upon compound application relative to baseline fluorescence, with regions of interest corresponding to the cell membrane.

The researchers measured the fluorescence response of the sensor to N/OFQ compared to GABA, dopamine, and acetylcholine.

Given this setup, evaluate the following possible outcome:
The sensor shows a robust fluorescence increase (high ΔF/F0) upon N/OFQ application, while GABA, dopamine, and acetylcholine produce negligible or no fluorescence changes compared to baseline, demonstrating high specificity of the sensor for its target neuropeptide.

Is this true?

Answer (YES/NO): YES